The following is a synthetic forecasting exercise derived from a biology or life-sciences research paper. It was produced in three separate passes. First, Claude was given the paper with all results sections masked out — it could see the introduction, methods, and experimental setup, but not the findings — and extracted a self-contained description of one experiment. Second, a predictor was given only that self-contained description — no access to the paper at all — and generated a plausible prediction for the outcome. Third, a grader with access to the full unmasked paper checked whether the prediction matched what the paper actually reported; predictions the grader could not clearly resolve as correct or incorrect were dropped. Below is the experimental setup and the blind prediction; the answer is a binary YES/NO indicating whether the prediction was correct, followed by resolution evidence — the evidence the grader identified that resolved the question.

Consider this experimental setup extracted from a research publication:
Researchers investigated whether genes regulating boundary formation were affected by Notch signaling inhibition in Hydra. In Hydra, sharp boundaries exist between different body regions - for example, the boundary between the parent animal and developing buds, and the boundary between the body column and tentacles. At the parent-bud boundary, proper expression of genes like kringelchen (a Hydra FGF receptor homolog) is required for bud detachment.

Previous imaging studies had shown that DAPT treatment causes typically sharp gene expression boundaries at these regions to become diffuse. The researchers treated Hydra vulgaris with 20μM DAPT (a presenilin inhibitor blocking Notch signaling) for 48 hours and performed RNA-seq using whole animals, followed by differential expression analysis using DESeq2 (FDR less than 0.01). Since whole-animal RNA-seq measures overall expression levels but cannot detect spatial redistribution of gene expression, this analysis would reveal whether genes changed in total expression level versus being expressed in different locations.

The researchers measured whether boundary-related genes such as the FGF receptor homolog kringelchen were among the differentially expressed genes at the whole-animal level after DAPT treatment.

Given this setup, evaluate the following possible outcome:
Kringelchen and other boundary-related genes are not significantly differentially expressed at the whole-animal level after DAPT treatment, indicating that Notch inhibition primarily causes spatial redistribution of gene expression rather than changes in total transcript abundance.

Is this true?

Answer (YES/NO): NO